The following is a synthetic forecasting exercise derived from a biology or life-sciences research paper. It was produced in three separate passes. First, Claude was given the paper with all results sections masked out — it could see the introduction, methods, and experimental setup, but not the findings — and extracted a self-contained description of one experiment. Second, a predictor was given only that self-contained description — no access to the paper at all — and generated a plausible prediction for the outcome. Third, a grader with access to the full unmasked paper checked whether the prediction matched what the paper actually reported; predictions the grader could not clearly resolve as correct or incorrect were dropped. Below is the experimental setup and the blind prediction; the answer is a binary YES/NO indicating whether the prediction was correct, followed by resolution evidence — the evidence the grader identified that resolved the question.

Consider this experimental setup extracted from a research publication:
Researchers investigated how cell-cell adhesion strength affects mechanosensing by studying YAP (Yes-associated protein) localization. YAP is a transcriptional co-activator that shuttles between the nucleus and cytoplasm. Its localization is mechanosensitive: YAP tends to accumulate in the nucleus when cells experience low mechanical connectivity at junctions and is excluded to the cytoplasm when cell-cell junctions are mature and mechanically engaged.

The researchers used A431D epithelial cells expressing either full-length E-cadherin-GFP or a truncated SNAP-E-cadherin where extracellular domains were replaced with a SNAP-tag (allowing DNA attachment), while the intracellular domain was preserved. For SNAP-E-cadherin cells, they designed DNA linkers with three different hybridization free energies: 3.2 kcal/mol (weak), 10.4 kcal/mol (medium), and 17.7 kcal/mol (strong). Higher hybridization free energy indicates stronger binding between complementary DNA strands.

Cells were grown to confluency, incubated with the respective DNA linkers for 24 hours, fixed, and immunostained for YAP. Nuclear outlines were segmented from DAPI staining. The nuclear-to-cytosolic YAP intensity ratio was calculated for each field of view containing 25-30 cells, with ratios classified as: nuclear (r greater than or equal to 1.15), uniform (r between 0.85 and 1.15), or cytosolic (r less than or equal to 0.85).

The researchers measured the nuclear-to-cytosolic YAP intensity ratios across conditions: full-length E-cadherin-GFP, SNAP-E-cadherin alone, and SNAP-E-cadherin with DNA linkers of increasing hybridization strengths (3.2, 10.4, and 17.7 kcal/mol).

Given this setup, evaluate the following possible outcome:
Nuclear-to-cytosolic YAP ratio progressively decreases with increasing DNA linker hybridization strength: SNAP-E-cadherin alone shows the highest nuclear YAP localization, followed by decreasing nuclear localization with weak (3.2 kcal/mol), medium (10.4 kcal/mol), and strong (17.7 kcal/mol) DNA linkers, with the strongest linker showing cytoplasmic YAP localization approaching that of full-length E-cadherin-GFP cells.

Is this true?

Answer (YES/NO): NO